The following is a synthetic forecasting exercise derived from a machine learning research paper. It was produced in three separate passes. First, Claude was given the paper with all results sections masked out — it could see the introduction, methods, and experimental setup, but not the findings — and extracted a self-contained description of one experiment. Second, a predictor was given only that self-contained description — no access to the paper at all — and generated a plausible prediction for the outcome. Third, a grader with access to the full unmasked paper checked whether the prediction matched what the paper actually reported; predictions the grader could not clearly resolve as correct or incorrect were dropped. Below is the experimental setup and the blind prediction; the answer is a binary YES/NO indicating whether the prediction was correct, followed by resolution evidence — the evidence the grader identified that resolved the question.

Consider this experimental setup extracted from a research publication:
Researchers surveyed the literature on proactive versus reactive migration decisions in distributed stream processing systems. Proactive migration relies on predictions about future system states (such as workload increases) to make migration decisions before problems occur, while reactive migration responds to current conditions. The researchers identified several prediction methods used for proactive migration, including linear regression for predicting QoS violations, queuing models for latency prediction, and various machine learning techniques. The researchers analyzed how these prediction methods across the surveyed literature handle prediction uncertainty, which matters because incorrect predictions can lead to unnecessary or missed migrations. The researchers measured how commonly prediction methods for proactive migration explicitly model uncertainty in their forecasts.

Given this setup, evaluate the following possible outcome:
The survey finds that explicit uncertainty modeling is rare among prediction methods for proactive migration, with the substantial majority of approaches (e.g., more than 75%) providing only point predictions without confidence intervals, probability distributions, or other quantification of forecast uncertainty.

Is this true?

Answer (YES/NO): YES